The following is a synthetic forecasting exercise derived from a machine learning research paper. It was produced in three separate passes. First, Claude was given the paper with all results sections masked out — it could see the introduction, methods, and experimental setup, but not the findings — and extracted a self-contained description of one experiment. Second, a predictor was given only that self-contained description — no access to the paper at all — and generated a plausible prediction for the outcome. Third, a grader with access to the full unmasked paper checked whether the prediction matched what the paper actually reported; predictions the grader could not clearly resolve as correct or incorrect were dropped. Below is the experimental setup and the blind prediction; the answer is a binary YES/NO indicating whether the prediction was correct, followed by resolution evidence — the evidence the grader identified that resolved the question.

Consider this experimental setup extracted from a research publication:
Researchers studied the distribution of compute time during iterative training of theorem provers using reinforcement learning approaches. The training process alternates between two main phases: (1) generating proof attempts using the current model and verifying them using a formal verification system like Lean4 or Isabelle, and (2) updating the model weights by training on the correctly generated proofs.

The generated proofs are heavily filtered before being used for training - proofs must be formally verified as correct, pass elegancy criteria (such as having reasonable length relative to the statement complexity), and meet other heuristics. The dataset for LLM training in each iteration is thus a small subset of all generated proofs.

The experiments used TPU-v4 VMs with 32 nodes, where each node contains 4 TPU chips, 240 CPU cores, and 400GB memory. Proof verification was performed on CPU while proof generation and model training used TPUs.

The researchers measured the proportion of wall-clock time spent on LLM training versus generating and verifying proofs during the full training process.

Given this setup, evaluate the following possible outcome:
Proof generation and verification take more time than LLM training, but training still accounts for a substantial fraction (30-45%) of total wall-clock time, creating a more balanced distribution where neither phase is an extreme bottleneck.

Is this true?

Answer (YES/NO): NO